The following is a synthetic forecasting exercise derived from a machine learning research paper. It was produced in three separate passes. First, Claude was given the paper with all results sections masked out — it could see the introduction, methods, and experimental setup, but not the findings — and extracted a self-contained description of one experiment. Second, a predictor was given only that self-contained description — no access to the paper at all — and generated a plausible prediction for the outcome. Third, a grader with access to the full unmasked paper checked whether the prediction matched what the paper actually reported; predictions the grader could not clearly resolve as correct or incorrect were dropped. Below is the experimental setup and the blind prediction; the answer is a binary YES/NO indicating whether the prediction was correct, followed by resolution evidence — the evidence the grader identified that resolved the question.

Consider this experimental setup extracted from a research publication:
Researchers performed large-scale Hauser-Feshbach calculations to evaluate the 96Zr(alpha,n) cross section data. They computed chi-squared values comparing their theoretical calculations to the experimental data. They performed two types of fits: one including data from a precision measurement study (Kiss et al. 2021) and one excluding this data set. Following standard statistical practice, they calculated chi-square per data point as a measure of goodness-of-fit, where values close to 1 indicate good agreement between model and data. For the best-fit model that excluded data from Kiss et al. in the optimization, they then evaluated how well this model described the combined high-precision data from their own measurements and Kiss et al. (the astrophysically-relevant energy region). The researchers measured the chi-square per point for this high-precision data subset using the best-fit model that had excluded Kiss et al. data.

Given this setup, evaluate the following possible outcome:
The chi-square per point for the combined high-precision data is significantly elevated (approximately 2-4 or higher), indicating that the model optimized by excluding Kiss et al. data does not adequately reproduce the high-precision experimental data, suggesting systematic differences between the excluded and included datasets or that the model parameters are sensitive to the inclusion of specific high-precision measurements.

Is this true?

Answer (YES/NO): NO